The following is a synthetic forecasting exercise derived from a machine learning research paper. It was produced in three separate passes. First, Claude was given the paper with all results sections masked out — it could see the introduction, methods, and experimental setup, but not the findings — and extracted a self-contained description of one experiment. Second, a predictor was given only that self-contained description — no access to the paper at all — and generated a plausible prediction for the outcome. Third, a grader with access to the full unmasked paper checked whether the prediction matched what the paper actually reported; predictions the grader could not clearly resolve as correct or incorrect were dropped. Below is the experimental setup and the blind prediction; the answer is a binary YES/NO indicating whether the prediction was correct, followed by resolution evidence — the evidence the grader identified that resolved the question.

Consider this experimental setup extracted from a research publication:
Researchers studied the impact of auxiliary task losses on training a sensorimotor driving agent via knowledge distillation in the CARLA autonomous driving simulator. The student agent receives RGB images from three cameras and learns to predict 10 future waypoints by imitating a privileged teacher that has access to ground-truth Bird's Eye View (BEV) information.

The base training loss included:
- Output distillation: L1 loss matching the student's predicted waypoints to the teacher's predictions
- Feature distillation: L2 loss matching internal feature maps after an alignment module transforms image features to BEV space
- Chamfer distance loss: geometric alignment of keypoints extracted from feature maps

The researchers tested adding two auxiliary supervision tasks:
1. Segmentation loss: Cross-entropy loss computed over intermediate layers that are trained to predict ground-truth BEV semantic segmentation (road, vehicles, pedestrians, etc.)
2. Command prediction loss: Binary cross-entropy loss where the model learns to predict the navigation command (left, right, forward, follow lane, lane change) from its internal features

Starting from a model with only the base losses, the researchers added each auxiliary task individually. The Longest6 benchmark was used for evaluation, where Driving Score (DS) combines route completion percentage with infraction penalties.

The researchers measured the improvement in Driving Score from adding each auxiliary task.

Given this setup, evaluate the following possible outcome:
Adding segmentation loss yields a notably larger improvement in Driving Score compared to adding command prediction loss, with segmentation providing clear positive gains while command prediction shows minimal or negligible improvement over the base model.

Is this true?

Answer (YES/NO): NO